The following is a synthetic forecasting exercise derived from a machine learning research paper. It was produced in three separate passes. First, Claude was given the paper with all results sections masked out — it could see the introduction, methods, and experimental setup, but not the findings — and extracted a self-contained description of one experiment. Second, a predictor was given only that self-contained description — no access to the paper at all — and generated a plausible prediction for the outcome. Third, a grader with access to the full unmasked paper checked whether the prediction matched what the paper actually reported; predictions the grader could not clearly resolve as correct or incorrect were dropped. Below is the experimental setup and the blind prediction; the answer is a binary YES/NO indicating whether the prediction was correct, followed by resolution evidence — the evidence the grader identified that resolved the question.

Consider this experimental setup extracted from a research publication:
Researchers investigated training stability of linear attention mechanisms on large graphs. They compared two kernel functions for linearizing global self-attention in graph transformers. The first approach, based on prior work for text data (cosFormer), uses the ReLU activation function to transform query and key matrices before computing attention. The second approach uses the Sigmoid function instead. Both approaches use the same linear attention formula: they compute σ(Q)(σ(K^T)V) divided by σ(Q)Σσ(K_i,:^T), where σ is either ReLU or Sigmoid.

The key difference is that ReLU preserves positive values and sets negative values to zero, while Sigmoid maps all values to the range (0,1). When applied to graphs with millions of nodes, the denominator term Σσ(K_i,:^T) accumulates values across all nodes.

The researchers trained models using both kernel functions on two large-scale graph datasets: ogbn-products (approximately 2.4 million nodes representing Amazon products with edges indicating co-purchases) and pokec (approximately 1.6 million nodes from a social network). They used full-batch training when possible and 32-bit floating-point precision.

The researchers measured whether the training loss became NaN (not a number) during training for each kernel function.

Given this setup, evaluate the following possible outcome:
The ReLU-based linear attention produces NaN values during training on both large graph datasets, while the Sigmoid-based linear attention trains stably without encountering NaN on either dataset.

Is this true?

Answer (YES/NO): YES